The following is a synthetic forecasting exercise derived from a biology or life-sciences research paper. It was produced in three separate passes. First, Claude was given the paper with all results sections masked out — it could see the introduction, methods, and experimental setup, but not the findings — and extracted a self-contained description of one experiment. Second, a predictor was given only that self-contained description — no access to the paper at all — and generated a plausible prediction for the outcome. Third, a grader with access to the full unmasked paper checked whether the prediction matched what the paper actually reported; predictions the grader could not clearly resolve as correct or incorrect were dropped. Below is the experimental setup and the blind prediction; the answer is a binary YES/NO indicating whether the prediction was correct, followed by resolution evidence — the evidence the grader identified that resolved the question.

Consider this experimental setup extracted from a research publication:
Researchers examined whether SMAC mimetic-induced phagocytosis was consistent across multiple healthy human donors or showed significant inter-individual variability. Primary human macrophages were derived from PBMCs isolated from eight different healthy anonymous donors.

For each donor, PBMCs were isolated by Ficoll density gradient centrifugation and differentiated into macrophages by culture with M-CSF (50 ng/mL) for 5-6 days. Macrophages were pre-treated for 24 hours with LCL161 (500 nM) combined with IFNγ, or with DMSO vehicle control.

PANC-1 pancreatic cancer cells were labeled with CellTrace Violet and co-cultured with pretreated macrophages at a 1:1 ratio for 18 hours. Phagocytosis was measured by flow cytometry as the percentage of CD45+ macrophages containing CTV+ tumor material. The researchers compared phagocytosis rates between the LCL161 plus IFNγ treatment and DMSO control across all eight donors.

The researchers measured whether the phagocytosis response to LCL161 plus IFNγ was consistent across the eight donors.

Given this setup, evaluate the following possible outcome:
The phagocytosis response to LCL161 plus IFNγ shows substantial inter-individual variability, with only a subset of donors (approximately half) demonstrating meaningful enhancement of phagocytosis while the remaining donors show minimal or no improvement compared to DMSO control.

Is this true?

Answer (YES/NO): NO